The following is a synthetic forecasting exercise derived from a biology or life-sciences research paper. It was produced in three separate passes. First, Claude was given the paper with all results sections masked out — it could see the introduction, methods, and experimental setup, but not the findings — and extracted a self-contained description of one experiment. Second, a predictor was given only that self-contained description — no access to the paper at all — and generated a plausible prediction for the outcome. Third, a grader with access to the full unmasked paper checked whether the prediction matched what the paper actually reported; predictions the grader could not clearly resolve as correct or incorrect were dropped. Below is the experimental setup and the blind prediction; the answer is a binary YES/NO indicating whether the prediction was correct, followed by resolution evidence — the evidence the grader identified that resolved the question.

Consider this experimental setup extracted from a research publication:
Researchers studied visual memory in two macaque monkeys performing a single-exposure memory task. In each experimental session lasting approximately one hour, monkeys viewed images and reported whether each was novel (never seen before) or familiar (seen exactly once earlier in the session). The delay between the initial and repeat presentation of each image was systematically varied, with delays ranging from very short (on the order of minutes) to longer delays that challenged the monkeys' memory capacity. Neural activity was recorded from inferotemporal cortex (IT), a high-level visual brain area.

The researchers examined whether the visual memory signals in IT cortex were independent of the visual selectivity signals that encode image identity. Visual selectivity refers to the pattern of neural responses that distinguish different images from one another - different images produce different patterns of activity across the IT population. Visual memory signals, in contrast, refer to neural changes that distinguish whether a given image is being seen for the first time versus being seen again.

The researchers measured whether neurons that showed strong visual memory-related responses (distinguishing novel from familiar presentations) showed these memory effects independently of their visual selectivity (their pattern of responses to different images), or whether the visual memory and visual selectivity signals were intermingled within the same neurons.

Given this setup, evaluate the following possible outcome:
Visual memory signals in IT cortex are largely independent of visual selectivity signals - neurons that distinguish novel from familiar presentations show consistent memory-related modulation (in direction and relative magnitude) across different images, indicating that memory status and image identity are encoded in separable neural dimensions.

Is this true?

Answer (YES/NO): NO